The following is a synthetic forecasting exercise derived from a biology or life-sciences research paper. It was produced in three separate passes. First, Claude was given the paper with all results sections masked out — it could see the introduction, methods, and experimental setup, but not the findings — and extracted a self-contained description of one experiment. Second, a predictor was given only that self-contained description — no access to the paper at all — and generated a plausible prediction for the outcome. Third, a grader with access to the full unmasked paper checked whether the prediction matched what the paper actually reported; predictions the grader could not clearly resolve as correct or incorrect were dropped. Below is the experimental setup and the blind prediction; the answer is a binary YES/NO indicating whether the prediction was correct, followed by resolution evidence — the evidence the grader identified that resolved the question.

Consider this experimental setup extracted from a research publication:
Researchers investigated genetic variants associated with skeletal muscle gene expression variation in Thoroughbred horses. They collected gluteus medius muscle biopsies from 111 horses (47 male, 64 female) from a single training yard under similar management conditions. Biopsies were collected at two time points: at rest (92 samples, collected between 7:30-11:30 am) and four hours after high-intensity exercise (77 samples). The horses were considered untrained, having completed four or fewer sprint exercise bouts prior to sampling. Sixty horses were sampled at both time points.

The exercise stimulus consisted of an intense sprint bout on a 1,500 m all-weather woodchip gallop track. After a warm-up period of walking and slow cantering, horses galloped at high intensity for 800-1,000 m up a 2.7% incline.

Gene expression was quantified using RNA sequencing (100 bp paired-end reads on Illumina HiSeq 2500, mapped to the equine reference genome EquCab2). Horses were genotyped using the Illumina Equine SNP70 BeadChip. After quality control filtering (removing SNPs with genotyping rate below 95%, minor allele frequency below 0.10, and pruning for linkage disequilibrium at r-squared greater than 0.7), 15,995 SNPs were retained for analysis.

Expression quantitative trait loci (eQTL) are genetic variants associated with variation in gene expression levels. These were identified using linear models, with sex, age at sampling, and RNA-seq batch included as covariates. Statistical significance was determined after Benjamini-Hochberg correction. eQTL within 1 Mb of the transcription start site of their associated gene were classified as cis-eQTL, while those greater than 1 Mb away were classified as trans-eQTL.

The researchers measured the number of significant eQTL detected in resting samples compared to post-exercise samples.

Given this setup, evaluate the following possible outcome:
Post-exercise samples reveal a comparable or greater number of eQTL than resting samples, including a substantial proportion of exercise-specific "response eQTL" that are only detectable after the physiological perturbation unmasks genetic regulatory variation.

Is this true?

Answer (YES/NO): NO